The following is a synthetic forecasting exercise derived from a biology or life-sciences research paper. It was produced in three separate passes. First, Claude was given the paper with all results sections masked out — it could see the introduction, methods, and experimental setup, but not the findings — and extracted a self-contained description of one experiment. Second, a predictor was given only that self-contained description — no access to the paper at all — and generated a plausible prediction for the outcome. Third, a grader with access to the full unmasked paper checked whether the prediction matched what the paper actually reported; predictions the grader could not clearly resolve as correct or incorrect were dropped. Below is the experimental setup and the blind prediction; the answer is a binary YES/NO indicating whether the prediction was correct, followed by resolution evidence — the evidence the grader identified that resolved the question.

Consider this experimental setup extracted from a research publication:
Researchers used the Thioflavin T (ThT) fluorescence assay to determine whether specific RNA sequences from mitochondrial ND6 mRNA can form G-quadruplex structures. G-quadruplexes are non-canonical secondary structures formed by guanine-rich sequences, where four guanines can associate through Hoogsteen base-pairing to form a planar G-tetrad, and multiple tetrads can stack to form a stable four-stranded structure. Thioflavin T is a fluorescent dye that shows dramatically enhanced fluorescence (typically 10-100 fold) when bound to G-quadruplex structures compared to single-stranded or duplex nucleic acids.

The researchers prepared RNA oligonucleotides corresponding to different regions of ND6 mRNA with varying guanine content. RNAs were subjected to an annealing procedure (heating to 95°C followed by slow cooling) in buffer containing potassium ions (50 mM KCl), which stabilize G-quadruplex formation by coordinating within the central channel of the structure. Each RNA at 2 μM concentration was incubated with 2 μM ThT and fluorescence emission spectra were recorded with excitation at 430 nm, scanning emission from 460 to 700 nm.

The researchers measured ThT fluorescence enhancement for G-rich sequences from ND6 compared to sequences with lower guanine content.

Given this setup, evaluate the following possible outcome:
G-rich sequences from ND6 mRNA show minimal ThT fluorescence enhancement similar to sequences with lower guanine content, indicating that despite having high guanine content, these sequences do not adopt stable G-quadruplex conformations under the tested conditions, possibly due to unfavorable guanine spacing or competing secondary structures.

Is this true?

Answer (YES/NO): NO